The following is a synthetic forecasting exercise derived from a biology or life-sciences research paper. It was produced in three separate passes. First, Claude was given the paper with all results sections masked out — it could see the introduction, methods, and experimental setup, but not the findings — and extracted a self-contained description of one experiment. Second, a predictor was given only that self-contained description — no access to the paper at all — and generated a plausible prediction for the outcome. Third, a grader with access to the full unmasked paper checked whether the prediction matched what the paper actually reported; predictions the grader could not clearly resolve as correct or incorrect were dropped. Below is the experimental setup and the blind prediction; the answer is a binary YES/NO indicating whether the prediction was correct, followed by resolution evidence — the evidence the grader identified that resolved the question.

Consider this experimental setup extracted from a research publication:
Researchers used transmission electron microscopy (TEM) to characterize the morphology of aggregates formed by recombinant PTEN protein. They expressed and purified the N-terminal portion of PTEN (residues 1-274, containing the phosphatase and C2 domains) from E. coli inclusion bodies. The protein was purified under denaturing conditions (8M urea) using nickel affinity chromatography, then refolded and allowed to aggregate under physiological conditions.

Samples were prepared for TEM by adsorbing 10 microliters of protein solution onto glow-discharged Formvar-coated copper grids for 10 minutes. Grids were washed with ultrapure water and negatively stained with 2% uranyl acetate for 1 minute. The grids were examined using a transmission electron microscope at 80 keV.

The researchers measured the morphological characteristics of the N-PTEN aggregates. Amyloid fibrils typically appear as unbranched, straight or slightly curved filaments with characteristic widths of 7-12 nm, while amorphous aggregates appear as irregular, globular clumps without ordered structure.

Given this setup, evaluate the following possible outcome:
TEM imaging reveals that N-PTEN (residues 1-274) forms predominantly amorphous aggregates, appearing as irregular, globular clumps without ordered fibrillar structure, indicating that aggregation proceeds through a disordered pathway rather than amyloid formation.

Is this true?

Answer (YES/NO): YES